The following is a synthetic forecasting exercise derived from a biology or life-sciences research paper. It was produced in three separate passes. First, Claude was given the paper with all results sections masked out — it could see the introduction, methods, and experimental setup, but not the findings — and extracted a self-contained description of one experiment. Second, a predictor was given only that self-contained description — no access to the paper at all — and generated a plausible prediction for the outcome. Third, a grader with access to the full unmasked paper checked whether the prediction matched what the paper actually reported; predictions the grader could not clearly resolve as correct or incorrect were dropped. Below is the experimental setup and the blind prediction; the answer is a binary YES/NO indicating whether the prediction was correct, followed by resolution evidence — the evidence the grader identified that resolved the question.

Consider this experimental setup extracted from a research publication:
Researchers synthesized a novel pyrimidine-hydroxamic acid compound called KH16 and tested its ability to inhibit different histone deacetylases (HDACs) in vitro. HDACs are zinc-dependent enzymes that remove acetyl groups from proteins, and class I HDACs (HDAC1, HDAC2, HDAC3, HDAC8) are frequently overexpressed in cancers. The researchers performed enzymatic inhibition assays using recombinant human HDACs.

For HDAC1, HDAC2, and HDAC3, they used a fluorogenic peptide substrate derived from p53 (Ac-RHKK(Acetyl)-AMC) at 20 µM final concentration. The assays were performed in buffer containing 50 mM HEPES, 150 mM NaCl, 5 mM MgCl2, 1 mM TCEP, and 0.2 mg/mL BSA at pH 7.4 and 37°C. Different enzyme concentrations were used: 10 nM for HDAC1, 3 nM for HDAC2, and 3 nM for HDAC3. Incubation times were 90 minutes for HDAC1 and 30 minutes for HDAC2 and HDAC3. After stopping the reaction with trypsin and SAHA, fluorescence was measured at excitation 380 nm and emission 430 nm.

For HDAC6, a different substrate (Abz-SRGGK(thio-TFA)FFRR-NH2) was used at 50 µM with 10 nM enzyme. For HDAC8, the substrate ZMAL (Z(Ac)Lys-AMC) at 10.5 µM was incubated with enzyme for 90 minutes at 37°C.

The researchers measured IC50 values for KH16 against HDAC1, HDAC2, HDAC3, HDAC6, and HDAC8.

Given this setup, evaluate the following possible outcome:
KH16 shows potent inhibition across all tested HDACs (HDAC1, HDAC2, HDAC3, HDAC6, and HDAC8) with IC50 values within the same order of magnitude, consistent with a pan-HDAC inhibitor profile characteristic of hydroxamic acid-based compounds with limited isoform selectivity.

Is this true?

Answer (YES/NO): NO